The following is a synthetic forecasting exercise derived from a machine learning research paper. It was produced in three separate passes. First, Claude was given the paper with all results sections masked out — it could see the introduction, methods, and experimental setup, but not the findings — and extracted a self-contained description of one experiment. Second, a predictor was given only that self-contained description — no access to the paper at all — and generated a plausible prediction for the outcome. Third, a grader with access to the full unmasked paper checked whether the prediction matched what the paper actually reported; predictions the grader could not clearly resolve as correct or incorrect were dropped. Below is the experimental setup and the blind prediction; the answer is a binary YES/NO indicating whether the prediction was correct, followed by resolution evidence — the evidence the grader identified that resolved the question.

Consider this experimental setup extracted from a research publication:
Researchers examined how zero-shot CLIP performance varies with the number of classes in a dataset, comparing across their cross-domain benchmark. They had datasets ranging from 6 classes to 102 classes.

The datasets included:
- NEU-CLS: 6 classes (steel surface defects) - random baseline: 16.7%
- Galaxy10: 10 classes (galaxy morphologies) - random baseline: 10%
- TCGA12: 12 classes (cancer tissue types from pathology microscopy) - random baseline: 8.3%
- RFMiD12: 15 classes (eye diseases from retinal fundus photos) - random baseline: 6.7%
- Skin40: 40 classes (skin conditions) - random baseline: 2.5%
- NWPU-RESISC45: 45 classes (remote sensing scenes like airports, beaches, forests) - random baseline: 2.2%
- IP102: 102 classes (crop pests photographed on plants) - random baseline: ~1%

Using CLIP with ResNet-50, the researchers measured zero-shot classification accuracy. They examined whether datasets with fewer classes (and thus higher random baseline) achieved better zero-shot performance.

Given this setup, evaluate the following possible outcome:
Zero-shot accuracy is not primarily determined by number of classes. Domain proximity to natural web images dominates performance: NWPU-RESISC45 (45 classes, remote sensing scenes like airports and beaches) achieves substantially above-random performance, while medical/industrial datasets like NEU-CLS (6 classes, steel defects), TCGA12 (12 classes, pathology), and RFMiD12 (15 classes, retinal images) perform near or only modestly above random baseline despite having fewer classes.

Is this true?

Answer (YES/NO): YES